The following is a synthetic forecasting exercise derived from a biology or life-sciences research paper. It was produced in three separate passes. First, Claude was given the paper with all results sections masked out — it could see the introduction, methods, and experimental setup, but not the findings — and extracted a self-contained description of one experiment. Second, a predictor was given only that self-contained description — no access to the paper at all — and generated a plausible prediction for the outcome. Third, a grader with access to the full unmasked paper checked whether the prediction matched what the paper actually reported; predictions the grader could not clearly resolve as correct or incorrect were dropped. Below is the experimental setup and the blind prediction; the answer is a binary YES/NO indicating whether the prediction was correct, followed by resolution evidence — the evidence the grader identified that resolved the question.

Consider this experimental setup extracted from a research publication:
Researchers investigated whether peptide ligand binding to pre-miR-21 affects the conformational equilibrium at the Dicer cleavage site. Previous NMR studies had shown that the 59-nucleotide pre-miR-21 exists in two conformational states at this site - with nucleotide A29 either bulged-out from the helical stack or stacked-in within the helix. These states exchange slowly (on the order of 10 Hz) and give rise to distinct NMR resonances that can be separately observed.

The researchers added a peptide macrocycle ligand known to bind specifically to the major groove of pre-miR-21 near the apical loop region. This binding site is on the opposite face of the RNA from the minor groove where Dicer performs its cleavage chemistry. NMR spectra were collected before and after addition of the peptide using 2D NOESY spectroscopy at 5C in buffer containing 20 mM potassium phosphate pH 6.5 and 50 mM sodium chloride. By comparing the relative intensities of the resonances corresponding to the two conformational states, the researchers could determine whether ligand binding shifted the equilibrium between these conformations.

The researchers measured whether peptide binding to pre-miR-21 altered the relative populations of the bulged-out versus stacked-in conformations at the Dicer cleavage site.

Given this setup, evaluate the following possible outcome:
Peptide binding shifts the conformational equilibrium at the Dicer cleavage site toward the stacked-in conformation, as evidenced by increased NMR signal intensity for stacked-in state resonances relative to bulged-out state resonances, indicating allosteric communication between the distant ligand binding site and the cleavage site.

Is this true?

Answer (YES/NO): NO